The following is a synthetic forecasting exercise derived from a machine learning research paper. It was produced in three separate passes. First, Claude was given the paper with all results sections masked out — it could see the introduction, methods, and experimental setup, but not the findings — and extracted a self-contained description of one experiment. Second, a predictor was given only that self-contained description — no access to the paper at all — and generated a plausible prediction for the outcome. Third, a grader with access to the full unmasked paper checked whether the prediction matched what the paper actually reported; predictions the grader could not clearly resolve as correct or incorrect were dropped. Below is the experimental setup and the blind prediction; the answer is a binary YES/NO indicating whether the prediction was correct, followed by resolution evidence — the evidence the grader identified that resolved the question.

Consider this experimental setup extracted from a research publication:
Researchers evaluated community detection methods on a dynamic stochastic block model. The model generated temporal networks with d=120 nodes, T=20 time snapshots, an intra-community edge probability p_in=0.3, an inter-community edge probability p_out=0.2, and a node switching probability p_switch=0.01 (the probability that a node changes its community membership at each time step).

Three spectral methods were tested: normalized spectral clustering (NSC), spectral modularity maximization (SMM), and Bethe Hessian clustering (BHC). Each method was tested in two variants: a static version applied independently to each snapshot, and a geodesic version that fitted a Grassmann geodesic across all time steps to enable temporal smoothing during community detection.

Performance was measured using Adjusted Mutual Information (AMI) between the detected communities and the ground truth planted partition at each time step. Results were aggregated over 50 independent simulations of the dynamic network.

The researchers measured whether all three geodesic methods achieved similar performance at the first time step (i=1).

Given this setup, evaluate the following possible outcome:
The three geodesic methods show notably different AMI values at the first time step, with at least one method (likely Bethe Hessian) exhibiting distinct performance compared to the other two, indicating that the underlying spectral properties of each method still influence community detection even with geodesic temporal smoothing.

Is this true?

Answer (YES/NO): NO